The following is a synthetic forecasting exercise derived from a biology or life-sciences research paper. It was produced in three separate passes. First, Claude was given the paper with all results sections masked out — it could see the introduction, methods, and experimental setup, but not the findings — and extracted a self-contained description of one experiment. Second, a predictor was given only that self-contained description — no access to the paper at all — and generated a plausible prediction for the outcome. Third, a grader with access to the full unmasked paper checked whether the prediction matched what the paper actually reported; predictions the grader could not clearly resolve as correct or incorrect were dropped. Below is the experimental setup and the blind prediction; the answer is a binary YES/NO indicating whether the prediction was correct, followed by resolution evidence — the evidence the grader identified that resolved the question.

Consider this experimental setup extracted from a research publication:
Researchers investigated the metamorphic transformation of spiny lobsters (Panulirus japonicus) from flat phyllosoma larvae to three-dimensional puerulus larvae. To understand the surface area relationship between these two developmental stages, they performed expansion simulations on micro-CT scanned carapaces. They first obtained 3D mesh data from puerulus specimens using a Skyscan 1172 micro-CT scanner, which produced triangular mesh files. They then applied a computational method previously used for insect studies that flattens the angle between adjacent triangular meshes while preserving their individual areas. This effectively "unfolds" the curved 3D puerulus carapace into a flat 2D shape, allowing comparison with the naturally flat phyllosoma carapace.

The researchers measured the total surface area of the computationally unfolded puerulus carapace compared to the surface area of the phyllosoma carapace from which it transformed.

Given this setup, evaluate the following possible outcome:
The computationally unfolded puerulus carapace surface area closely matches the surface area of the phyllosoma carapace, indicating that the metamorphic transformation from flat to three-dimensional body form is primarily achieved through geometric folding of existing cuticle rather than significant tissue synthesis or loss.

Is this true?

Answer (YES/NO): NO